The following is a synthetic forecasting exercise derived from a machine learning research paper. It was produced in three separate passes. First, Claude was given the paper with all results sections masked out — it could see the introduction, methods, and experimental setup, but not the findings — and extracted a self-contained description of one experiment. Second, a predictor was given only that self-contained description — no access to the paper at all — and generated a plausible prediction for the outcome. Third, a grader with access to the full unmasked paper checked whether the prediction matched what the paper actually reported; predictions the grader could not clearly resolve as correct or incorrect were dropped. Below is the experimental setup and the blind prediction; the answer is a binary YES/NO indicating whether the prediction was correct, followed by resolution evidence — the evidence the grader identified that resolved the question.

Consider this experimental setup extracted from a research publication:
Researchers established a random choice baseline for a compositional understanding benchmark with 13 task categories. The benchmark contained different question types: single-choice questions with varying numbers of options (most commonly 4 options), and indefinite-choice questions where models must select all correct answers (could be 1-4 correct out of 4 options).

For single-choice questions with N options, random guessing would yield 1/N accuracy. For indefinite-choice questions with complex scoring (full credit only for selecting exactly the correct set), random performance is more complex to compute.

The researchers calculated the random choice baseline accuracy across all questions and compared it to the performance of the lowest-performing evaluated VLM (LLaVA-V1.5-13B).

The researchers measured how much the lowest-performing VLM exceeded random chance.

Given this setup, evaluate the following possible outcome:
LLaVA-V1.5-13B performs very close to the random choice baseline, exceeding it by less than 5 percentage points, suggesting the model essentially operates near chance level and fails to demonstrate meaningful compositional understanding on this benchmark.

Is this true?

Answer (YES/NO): NO